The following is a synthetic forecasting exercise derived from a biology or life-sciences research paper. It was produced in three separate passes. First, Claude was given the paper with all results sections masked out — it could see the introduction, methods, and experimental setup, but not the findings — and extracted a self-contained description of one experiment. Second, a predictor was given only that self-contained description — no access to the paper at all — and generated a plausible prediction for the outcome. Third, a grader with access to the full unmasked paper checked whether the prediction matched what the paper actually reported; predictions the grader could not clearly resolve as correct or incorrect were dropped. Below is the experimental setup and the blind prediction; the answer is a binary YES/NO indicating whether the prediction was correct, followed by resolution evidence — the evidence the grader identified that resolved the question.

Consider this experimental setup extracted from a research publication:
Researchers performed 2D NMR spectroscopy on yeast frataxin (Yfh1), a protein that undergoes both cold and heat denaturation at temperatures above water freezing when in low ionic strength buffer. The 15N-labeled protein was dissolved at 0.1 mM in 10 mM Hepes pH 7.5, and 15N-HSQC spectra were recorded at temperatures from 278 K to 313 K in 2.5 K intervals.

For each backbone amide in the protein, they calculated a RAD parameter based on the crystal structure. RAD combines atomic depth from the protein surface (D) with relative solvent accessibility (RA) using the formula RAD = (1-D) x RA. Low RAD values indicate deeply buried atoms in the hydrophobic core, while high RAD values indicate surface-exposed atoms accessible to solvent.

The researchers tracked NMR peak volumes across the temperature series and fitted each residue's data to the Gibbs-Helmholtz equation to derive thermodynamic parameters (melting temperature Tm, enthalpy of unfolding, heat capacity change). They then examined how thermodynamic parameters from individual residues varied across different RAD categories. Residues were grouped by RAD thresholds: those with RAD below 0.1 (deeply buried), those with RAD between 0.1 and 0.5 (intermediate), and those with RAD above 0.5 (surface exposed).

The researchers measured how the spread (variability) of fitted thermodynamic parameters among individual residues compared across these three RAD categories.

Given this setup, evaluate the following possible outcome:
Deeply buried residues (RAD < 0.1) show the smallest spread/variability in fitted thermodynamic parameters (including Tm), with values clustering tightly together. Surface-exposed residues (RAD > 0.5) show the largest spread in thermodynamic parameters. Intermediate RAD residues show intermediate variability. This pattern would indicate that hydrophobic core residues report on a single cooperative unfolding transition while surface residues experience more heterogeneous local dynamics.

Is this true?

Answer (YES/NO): YES